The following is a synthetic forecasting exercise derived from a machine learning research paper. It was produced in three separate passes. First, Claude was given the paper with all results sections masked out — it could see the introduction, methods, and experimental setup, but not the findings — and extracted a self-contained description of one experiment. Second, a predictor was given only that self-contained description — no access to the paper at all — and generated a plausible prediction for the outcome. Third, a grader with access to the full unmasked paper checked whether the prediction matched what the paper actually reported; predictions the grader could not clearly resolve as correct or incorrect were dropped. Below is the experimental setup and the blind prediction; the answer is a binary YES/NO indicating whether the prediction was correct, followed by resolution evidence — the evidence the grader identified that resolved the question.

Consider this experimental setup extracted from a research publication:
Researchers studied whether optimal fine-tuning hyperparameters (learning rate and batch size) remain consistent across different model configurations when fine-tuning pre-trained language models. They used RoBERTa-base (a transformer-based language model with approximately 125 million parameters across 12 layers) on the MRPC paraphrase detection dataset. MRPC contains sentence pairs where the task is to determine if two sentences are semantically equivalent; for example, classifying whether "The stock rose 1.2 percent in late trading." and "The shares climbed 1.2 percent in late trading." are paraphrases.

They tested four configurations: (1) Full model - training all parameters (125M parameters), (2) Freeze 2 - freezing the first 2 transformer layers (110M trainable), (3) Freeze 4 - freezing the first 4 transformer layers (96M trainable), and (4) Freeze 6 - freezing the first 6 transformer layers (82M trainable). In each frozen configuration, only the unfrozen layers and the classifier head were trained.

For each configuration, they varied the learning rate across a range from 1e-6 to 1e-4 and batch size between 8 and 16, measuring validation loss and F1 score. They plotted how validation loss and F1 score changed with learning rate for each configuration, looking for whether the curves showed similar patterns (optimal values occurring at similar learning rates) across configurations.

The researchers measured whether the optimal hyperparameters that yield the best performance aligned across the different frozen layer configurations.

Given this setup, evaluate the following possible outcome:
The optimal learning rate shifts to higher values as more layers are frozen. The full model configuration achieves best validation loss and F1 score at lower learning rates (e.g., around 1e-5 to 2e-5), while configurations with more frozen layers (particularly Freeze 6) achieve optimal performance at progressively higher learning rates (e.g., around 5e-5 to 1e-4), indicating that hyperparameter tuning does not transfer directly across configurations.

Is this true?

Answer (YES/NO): NO